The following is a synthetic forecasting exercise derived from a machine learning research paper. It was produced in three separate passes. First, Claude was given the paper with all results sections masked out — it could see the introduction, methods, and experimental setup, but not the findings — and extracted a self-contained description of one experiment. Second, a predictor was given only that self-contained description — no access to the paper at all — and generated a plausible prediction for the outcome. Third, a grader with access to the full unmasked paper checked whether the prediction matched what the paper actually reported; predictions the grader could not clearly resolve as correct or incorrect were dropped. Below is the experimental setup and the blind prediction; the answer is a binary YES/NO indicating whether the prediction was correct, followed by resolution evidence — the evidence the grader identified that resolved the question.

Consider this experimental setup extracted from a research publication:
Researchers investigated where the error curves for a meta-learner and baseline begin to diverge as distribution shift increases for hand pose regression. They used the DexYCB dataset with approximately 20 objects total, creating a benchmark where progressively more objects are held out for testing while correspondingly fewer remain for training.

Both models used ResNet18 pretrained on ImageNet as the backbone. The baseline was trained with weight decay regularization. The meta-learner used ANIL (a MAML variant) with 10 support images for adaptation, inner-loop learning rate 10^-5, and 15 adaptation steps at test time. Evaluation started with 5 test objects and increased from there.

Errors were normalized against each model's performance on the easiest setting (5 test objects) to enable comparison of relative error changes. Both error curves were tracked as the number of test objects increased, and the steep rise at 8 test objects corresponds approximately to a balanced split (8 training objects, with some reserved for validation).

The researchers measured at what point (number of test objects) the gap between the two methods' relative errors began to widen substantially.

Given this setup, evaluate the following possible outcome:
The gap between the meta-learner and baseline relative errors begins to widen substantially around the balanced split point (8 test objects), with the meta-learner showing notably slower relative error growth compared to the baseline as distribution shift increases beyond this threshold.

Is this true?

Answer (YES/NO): YES